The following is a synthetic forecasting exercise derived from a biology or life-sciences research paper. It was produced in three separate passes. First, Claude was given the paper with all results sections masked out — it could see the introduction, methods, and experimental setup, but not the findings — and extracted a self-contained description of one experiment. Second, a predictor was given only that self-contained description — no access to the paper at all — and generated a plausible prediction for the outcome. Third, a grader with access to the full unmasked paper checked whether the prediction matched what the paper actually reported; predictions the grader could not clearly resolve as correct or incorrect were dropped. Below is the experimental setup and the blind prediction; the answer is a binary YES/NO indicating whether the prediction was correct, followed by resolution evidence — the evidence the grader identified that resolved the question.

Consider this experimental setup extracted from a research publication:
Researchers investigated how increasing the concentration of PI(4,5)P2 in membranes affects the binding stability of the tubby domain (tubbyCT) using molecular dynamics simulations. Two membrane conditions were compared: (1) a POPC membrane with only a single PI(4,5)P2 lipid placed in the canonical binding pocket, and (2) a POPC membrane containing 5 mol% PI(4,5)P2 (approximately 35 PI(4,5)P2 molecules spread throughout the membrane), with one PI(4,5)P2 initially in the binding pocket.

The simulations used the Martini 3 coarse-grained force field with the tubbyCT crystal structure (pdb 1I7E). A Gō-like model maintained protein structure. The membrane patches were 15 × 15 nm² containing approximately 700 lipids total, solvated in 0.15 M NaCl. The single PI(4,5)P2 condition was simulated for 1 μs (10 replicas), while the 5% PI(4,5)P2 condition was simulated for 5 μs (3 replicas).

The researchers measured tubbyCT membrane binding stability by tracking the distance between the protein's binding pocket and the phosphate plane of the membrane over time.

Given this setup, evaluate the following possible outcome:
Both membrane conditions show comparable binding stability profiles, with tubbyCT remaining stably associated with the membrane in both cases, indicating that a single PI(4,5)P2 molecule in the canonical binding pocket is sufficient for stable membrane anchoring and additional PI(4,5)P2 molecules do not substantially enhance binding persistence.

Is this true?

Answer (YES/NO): NO